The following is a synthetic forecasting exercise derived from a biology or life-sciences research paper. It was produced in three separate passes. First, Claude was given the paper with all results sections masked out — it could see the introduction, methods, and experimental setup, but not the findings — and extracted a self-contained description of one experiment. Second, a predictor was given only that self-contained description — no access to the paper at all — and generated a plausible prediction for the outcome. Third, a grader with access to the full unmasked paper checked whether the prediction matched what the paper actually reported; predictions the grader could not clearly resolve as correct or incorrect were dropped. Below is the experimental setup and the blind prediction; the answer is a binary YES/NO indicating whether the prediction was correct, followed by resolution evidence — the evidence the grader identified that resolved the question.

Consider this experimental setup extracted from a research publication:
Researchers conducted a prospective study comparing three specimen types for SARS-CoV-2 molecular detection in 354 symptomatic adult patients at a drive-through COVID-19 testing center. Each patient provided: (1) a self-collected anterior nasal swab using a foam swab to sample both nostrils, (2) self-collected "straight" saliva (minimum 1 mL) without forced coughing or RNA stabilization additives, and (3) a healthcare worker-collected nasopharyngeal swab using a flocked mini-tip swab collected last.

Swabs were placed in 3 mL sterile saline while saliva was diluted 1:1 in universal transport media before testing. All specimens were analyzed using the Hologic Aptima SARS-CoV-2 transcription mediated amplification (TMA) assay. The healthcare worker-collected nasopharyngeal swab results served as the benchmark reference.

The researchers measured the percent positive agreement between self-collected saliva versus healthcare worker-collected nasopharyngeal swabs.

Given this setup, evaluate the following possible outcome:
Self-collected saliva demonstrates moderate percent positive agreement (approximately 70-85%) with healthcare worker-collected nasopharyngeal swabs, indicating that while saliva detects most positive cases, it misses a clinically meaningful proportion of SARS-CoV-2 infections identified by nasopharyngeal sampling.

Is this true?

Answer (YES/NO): NO